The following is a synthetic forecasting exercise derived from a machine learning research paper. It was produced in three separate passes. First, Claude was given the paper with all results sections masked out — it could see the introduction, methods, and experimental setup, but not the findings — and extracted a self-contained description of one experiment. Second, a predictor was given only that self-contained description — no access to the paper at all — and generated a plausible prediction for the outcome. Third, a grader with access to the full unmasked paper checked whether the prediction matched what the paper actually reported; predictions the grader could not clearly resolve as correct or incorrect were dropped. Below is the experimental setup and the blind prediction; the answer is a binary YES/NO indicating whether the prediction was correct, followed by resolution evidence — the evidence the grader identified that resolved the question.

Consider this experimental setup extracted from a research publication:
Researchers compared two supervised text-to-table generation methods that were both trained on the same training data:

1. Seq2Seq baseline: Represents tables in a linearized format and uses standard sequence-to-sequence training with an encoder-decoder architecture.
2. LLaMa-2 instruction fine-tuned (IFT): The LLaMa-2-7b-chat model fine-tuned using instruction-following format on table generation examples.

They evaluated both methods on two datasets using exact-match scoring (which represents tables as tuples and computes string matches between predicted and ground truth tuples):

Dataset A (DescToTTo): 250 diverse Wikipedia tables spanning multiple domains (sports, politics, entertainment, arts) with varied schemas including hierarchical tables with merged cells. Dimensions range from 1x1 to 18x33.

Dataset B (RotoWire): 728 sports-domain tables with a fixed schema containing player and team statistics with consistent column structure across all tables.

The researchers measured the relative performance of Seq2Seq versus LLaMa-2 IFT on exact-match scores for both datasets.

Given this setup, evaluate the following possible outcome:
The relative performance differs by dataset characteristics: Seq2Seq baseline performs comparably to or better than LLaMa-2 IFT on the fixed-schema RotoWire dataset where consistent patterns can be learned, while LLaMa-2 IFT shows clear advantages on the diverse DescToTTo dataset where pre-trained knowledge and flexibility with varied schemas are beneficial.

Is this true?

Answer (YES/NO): YES